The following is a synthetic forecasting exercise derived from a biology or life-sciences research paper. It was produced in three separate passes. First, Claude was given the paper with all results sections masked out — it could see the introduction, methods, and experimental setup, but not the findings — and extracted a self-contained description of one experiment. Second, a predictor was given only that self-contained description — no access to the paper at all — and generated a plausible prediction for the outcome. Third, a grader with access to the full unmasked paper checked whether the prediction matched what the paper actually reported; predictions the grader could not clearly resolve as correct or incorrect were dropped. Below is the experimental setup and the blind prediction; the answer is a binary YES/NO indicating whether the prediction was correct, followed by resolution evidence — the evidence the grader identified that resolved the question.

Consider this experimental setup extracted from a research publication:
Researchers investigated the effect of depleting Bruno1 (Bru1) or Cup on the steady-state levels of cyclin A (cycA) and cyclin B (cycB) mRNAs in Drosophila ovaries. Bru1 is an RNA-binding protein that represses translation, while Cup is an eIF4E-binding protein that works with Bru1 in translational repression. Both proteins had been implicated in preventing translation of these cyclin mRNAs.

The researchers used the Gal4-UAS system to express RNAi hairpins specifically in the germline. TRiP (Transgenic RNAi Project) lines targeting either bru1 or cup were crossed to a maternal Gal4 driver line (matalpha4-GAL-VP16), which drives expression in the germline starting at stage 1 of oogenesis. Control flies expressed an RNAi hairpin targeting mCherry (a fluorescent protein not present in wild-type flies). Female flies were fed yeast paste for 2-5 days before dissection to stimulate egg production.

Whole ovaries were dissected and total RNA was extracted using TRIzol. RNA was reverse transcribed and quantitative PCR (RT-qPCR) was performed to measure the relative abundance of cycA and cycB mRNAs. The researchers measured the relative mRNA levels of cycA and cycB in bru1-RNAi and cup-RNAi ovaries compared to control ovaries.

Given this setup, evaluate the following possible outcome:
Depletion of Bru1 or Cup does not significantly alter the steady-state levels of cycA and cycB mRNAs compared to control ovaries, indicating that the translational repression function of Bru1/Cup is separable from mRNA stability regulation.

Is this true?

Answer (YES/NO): NO